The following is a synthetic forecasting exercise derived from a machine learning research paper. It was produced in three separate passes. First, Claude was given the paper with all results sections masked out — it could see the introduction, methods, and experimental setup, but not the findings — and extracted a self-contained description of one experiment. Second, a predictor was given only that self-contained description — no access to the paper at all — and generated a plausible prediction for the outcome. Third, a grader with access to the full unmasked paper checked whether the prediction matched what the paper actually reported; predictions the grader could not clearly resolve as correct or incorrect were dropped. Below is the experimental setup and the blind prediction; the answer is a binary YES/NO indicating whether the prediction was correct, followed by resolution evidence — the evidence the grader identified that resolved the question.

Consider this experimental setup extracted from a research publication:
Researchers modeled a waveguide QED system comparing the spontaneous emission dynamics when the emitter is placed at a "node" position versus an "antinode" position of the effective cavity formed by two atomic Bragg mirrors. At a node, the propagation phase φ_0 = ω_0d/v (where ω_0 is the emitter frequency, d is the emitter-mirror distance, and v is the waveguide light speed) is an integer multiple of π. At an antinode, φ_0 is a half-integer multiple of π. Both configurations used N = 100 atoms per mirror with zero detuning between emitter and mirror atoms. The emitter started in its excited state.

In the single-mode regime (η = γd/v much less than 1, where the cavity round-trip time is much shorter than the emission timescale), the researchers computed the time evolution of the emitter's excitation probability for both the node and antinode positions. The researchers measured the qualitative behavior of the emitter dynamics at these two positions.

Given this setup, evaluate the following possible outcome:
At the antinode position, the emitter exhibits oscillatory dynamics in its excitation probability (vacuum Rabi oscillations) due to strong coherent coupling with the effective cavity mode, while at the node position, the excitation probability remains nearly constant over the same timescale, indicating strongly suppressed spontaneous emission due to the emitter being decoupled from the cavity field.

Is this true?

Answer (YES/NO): YES